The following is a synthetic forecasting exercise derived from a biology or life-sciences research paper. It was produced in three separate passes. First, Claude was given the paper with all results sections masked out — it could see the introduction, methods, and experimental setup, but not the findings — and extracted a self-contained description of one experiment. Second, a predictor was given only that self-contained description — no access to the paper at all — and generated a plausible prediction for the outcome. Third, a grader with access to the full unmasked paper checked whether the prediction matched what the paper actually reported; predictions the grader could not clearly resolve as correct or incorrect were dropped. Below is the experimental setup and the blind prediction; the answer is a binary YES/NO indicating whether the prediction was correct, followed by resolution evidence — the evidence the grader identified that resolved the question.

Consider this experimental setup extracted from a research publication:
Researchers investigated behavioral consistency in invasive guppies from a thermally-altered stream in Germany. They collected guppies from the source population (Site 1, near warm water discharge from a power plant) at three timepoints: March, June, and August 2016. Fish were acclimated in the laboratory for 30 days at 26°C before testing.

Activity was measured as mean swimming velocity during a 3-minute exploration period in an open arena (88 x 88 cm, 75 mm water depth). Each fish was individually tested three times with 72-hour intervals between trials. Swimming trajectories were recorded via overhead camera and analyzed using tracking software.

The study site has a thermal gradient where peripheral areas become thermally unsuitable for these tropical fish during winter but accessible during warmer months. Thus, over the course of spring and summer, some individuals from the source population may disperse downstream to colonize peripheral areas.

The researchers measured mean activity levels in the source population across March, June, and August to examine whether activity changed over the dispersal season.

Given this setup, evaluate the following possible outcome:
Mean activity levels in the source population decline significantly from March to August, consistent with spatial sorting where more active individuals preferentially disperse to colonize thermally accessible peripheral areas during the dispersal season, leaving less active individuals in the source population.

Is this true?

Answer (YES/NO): NO